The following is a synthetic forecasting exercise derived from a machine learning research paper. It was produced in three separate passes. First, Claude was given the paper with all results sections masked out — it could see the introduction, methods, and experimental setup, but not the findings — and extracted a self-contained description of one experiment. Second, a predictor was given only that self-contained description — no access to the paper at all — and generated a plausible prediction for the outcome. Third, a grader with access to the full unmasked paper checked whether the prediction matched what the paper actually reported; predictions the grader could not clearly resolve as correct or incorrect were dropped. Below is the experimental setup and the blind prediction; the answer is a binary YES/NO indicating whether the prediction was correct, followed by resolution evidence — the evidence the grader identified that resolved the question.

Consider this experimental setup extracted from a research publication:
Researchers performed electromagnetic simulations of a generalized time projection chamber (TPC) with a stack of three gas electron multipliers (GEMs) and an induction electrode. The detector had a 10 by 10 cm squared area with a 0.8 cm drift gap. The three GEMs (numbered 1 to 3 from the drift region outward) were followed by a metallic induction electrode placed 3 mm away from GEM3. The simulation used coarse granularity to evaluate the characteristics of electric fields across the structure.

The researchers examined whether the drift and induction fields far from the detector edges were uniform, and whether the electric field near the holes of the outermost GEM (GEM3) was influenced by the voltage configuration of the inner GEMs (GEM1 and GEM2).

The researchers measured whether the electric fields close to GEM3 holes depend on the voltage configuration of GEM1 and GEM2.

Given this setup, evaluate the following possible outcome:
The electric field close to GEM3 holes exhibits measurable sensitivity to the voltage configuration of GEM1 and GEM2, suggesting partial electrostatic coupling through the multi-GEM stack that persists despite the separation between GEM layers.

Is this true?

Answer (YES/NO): NO